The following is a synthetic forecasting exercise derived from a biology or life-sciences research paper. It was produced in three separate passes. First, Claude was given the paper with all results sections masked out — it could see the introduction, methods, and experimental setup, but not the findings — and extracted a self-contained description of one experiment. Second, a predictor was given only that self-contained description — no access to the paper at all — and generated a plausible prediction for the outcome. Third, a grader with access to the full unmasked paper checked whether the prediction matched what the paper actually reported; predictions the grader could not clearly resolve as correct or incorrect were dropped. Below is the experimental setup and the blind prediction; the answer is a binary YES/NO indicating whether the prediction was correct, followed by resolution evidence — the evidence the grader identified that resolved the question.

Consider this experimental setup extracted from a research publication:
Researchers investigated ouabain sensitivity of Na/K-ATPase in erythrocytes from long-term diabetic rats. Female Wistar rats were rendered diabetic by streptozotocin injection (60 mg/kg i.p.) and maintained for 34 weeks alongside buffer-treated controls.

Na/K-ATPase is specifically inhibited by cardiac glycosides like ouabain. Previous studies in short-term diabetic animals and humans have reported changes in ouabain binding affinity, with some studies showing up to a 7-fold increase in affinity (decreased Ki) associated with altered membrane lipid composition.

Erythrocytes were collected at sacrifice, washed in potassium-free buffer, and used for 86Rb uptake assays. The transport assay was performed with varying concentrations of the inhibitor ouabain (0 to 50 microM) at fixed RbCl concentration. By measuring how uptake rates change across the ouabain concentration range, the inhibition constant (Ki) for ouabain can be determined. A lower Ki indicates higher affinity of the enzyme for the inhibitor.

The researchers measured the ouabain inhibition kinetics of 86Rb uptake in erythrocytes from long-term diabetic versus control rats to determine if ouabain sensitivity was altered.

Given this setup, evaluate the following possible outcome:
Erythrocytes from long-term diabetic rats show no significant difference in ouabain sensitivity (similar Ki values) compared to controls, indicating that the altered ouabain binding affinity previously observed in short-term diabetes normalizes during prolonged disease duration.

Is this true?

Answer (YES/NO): YES